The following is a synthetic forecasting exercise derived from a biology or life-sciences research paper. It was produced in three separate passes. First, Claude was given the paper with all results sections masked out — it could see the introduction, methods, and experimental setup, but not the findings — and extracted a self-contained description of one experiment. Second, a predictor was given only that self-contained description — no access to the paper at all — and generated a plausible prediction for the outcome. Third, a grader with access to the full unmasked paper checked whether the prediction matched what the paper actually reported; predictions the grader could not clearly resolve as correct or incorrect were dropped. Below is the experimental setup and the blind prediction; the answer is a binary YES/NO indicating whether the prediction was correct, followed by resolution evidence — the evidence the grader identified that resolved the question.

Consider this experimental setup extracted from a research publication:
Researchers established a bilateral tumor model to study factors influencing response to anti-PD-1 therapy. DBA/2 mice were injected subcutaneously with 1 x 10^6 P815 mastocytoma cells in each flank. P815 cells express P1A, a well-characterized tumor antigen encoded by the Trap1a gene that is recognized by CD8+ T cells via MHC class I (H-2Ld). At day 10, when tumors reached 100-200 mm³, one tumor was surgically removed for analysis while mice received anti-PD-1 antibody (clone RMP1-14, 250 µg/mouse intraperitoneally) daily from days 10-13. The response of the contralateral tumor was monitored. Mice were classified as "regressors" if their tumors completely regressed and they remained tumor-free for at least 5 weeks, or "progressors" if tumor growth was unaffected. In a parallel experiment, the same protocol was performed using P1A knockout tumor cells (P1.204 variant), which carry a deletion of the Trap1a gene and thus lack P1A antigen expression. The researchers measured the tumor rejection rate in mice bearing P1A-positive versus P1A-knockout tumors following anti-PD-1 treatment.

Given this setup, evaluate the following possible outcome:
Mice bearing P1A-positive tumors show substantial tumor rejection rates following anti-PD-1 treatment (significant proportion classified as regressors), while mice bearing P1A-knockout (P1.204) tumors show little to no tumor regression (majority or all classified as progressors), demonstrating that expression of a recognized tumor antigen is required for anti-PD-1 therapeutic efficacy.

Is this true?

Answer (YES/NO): NO